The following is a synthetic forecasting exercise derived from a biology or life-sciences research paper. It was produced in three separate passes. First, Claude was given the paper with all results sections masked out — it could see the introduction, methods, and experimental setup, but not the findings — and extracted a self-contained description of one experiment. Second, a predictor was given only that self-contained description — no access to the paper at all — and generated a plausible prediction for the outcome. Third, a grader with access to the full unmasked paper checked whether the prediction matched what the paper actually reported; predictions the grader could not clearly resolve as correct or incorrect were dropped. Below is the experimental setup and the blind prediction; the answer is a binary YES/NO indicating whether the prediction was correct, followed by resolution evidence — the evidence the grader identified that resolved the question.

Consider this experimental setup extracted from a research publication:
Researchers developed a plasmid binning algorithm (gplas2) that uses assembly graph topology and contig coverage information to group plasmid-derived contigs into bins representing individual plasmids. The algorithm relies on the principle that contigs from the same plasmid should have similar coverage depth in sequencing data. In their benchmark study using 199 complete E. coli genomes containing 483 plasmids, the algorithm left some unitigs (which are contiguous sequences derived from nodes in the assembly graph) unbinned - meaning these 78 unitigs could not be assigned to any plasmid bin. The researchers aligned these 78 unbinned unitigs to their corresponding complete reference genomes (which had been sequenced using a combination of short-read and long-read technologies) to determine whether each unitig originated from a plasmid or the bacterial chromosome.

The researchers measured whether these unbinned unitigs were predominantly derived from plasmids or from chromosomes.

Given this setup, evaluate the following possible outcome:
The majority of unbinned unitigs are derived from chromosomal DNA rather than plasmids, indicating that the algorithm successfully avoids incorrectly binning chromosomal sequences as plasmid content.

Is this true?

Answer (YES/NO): NO